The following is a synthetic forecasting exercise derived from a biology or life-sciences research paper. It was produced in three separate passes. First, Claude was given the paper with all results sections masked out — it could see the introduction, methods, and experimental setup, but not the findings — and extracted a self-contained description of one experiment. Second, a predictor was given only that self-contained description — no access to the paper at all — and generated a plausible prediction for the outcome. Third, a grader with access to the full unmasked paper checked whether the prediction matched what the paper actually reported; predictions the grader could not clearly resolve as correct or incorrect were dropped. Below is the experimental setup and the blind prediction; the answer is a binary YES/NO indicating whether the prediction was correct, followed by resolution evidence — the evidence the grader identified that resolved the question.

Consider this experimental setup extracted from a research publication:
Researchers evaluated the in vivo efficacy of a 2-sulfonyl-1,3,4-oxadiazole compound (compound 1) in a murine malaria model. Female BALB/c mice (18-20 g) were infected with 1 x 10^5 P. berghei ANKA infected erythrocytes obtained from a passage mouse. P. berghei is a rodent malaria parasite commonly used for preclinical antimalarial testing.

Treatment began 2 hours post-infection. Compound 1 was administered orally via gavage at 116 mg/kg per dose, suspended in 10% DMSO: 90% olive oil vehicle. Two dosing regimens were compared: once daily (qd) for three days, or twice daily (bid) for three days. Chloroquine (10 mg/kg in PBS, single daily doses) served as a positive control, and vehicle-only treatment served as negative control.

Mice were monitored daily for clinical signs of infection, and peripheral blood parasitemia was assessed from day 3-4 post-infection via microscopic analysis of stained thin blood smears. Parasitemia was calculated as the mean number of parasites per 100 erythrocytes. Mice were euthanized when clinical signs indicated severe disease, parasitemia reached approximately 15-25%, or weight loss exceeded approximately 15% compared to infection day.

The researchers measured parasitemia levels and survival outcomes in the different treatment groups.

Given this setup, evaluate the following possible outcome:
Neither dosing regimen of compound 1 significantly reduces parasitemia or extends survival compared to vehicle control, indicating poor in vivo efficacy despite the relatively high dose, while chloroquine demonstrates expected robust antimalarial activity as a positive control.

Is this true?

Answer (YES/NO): YES